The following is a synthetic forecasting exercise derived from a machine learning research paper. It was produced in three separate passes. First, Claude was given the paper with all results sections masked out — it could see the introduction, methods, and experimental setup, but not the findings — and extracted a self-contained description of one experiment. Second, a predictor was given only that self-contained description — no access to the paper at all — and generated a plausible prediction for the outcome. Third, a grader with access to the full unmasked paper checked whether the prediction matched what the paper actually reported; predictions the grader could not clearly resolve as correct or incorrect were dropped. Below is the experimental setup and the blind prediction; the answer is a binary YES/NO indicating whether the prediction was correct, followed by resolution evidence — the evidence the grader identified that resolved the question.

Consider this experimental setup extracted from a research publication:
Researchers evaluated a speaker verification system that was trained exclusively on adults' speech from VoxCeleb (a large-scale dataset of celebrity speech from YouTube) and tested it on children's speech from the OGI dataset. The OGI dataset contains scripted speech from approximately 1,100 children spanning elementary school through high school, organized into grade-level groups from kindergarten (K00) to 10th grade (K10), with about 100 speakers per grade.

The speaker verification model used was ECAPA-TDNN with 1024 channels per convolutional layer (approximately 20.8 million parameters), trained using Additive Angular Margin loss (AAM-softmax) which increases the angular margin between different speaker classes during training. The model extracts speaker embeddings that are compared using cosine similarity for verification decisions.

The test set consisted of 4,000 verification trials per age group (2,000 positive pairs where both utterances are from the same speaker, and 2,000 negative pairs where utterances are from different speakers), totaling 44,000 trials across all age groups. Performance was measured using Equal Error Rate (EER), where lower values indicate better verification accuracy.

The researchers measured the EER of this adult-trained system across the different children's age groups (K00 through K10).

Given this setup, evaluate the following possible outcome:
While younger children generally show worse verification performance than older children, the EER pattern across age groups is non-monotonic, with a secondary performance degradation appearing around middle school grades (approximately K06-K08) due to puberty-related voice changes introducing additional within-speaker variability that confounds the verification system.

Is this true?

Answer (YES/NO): NO